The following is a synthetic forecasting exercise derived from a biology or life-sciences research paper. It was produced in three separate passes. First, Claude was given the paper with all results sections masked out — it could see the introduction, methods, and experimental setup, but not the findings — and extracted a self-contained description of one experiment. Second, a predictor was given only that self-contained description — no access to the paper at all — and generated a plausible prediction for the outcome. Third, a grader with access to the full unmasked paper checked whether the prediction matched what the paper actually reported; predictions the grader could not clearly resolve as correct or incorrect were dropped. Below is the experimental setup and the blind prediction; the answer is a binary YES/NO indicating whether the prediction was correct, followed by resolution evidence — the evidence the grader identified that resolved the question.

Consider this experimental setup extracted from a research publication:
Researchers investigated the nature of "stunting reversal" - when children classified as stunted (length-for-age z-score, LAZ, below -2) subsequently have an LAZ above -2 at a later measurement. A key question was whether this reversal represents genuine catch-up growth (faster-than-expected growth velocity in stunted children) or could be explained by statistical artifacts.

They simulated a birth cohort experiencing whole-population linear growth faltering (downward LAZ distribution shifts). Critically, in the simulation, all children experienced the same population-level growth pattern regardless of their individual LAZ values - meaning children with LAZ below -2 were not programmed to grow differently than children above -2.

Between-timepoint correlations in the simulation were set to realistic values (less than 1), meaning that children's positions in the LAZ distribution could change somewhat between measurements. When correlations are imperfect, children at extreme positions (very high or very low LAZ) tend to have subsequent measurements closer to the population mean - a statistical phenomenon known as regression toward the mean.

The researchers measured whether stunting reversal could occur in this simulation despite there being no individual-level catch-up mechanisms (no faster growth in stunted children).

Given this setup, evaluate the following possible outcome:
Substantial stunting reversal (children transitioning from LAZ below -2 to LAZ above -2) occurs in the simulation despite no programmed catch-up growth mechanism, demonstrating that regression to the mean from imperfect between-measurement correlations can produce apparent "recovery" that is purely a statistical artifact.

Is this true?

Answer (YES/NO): YES